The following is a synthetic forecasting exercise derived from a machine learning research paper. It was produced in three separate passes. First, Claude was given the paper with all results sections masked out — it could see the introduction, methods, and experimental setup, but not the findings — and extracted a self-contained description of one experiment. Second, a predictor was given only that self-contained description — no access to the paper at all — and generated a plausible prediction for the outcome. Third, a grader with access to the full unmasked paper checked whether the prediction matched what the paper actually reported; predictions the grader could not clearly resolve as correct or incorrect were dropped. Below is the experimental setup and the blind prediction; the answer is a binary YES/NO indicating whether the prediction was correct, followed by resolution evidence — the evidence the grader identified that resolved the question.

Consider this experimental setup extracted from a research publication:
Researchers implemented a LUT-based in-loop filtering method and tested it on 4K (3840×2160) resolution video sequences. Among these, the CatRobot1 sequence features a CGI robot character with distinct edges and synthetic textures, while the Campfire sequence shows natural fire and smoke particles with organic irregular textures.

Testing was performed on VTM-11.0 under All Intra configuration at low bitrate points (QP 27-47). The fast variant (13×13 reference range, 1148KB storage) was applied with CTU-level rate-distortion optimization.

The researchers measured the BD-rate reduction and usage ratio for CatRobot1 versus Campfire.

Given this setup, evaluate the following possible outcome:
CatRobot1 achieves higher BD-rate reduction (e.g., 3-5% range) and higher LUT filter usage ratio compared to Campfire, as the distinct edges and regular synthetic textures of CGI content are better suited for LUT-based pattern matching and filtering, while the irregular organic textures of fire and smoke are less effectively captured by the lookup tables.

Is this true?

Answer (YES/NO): NO